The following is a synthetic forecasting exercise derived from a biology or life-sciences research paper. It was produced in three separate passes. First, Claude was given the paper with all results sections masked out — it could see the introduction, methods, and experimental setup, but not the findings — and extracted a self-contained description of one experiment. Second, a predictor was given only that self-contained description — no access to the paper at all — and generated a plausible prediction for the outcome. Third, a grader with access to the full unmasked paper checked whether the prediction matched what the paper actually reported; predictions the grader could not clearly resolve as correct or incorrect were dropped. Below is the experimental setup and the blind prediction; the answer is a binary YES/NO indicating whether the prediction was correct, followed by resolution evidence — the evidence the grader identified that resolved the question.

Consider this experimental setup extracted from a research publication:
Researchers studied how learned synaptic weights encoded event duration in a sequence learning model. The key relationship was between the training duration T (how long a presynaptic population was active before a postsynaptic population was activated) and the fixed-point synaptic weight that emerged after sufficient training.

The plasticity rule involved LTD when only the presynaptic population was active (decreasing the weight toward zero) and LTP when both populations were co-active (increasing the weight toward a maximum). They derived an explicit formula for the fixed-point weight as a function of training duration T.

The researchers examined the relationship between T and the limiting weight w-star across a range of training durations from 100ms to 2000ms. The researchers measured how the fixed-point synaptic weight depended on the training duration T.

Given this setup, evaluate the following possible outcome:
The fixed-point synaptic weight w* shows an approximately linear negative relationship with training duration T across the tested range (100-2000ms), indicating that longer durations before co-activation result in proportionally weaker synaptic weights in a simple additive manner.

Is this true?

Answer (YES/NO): NO